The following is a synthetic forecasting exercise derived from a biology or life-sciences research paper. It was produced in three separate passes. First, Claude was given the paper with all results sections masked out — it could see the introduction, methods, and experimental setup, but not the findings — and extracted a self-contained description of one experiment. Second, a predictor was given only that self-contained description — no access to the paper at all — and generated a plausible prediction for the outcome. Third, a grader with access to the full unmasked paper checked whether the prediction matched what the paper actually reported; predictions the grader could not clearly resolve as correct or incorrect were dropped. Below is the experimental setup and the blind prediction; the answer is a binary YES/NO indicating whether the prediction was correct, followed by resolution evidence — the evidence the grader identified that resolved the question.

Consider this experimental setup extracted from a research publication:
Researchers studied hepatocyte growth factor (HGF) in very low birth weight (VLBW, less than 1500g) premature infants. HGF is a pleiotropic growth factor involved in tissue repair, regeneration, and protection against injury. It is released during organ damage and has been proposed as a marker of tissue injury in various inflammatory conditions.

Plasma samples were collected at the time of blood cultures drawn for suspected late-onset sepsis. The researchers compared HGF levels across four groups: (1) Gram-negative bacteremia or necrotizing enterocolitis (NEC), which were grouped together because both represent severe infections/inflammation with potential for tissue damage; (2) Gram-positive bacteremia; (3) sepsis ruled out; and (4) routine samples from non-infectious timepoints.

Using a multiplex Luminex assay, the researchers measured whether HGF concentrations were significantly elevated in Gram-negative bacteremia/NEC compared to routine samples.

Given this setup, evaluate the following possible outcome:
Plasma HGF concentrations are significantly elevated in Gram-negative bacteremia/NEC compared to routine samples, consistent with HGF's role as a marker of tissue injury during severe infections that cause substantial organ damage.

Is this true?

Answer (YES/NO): NO